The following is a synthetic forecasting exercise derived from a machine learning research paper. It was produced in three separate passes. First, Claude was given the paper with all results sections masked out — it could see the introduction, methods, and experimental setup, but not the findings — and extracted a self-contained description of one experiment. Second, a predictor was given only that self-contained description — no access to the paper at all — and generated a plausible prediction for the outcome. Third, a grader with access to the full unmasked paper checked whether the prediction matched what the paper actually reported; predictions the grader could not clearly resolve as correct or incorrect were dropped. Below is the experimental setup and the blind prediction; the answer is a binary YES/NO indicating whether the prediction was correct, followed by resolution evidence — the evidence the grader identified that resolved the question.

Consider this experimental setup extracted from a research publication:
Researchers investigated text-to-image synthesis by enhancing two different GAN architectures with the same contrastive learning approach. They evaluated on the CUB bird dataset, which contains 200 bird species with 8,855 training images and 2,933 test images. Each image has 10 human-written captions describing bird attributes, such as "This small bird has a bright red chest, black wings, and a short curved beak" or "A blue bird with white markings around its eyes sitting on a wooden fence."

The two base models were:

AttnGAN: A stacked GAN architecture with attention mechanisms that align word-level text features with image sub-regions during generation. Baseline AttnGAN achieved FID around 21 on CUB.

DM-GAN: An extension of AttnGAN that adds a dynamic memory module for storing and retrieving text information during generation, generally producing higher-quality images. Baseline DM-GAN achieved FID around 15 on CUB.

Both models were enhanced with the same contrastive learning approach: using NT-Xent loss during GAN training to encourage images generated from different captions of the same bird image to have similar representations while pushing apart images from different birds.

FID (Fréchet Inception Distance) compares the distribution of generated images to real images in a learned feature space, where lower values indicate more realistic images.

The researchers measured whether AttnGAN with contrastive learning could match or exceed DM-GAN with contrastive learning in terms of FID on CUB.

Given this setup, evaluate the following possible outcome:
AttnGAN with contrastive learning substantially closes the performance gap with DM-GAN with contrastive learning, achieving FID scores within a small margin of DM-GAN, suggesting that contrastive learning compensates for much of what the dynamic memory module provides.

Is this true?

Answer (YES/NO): YES